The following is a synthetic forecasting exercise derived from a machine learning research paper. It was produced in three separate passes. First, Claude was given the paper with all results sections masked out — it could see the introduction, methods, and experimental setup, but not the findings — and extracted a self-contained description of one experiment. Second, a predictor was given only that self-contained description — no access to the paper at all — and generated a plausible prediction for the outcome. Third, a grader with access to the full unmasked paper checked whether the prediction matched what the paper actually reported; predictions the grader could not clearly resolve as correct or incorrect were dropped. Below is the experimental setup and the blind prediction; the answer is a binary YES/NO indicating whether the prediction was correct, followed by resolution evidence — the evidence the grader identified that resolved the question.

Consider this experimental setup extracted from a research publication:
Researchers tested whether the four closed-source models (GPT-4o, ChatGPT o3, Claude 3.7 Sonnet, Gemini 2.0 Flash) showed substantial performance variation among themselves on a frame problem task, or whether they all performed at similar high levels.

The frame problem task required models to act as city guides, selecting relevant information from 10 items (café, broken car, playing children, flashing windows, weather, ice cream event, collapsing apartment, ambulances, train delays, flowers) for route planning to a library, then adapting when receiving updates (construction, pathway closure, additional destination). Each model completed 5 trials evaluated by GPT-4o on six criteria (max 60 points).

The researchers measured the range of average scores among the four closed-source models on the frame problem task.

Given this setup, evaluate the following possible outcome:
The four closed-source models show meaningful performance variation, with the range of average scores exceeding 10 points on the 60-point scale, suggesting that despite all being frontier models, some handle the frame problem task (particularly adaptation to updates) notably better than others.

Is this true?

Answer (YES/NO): YES